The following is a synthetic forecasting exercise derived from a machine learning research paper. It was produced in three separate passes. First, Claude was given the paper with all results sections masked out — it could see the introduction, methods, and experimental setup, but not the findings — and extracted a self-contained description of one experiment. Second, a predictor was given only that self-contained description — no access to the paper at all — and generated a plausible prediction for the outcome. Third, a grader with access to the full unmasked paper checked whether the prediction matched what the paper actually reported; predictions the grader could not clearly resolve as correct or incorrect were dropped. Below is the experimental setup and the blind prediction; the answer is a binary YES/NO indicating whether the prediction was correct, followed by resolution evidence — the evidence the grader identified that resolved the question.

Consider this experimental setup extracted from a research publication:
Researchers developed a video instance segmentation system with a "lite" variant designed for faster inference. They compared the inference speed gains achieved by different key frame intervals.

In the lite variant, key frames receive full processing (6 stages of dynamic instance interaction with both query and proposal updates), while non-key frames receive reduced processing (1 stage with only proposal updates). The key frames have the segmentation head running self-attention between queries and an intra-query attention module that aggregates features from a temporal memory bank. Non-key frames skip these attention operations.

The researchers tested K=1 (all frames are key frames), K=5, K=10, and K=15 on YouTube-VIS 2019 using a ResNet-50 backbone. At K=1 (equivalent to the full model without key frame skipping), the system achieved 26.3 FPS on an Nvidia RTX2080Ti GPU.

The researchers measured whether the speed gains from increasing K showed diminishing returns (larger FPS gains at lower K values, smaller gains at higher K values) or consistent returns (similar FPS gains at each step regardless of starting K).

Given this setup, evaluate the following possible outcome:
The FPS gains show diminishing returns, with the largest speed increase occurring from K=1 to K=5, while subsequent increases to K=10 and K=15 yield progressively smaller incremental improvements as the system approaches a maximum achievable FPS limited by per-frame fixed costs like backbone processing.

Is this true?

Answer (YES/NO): YES